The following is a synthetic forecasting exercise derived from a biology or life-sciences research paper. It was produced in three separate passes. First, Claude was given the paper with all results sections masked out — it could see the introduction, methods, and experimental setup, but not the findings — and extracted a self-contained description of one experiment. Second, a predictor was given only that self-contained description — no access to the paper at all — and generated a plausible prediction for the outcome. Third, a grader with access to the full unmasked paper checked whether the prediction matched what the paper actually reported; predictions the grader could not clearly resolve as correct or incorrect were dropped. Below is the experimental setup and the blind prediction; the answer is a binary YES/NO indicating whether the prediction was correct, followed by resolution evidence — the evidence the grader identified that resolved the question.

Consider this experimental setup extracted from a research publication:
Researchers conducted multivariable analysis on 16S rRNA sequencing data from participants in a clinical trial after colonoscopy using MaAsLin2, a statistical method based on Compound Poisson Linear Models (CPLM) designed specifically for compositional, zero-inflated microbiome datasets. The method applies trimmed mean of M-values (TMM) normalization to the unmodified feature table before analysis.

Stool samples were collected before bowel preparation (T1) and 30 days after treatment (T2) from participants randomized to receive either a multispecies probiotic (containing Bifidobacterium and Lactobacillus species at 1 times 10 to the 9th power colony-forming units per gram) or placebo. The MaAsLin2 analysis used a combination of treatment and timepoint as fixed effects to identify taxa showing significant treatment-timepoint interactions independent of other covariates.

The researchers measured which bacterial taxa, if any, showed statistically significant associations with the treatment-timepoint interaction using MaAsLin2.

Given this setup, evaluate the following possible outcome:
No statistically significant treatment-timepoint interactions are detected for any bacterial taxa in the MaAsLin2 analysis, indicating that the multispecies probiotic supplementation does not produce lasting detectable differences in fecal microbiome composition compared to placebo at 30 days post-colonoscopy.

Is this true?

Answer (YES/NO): NO